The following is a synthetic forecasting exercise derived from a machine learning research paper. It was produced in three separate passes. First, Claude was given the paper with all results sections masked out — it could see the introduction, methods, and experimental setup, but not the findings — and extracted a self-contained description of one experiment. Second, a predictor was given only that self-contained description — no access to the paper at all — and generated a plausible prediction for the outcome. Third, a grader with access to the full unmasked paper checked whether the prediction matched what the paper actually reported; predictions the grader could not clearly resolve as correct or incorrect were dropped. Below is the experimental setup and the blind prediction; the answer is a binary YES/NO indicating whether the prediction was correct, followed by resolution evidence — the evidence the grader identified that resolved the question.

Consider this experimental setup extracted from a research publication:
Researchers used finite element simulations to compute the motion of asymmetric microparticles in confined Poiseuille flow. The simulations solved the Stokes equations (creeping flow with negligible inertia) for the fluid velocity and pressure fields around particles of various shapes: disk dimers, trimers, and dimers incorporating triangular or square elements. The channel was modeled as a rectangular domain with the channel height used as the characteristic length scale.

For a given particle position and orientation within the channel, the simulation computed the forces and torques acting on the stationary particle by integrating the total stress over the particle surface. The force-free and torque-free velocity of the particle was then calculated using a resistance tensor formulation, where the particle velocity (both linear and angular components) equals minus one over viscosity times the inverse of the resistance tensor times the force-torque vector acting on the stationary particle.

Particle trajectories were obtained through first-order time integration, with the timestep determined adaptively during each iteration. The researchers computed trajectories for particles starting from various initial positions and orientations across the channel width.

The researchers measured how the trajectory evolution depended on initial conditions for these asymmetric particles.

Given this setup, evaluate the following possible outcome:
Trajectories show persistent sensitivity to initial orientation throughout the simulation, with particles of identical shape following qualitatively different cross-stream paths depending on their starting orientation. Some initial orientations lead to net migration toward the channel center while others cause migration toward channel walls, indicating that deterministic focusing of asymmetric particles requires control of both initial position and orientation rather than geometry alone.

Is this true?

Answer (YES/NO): NO